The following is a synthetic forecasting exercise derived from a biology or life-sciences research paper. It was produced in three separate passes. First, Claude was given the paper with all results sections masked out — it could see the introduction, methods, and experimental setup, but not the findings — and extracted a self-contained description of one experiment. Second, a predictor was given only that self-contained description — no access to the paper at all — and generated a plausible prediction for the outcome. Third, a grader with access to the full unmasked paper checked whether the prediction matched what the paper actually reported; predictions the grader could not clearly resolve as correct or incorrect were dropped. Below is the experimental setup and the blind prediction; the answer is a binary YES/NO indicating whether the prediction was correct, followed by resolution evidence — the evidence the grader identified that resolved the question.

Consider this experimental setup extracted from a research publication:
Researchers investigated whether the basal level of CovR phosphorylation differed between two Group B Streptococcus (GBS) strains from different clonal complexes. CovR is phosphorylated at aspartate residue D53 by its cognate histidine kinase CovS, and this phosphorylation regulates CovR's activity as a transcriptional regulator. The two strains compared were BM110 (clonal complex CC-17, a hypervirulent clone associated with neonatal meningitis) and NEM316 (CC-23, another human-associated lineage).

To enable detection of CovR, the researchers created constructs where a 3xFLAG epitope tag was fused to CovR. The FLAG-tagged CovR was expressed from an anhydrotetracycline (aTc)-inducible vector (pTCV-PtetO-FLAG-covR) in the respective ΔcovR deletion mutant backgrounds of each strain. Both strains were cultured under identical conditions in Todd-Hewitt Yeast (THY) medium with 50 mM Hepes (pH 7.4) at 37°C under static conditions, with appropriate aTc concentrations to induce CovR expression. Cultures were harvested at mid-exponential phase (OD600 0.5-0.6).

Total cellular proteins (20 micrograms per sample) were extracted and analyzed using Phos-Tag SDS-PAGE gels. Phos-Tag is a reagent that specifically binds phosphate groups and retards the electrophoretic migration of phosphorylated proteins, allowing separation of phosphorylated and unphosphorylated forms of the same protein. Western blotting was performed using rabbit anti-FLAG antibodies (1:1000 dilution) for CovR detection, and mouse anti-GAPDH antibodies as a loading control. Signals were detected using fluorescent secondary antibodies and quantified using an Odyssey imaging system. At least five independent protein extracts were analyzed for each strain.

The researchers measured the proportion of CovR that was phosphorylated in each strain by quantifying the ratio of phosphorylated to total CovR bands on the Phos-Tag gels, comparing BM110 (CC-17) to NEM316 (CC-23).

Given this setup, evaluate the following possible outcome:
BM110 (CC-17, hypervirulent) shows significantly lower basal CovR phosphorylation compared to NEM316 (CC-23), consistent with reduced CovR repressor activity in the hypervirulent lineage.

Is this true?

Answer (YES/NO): NO